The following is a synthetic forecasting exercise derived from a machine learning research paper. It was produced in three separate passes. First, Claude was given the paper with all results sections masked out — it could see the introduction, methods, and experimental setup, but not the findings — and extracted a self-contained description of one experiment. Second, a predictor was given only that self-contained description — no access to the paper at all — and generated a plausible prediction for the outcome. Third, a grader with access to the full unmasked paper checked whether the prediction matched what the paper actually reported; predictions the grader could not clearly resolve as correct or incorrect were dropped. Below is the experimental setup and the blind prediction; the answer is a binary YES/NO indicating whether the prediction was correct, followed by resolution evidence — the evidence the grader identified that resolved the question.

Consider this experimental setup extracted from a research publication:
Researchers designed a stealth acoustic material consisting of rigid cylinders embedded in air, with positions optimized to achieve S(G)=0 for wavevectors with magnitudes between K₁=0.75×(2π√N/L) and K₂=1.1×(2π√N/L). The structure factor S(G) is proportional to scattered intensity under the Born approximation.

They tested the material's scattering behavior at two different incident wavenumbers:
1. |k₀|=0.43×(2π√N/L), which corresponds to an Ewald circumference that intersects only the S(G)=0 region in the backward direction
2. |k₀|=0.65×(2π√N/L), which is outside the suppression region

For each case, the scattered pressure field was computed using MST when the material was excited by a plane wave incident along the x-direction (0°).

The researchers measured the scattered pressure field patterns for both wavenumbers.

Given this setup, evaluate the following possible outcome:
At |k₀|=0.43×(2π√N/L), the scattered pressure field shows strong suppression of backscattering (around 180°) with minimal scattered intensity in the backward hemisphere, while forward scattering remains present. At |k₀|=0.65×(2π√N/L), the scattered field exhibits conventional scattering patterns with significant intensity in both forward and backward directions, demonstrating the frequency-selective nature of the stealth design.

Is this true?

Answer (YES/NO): YES